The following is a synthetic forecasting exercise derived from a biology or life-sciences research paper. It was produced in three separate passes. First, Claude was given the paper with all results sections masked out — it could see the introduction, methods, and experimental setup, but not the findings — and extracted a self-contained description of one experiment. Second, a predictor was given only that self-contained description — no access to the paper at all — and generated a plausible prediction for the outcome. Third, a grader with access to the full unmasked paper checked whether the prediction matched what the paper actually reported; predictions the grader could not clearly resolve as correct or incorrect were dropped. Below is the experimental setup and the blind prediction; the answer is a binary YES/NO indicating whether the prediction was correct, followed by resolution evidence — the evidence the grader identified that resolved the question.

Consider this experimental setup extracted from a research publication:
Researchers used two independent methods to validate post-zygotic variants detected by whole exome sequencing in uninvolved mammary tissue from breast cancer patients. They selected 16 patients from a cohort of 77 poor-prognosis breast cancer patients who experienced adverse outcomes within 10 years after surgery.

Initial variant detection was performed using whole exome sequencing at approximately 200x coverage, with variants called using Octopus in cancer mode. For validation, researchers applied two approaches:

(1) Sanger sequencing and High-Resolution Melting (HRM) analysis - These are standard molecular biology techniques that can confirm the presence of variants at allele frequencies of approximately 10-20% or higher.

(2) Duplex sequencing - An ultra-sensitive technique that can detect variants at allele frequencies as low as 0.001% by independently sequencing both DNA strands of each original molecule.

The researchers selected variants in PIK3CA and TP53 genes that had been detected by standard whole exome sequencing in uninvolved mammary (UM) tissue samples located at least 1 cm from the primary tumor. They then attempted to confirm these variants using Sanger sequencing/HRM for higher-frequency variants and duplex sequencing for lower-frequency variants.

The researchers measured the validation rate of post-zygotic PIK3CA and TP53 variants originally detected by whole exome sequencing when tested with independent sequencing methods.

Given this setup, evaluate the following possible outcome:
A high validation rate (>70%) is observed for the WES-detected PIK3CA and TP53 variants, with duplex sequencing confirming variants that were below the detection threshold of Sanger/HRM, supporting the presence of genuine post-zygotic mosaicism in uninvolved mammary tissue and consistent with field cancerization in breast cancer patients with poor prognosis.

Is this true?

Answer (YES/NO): YES